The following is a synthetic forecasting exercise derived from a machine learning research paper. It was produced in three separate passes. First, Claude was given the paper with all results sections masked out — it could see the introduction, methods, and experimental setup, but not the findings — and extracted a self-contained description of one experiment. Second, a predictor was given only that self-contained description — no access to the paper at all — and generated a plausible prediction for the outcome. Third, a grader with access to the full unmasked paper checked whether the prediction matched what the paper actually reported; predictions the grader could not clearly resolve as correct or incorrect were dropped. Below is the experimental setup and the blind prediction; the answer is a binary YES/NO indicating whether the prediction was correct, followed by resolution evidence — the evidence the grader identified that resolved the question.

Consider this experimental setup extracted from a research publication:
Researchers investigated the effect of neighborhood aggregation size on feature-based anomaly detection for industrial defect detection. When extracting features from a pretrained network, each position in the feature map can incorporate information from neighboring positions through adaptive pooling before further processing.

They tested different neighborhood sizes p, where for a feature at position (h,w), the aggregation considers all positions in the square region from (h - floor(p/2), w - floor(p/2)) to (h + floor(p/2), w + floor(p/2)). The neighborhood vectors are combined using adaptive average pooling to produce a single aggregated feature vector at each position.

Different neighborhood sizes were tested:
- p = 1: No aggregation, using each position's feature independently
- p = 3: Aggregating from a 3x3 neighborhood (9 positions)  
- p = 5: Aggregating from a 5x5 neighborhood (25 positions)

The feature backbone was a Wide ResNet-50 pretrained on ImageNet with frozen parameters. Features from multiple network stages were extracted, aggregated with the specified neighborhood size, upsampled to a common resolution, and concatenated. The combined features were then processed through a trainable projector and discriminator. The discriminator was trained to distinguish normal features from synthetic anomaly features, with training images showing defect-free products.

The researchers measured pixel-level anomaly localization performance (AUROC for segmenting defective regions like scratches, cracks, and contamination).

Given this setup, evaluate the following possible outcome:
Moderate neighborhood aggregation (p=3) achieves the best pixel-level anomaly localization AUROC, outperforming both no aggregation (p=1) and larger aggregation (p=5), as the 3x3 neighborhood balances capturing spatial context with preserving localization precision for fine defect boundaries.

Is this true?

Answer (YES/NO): YES